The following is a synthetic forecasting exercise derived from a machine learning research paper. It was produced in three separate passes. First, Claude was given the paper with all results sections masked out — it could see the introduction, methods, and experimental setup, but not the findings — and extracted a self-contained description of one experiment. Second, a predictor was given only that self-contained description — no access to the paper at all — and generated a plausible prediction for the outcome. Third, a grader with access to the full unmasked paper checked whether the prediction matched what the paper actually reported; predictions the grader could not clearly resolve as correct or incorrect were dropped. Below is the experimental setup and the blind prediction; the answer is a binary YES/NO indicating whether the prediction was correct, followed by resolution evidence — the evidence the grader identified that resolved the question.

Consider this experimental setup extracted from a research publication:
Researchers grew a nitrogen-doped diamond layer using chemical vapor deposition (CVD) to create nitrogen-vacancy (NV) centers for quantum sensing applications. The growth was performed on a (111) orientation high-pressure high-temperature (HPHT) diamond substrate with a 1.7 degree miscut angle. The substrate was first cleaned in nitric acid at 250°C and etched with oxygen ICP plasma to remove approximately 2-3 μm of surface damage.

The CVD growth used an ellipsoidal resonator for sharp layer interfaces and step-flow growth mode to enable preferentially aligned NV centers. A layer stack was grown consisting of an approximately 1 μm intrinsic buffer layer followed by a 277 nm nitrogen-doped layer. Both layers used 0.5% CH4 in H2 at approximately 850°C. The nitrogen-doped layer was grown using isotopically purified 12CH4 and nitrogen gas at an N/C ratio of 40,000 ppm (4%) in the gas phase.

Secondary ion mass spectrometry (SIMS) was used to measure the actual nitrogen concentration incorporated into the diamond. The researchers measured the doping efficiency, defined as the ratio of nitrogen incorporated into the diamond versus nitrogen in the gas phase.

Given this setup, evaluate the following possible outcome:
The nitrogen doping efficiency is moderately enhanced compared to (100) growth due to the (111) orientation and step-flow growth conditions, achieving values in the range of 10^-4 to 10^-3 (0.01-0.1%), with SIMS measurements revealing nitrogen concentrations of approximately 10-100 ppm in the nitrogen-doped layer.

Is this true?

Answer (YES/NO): YES